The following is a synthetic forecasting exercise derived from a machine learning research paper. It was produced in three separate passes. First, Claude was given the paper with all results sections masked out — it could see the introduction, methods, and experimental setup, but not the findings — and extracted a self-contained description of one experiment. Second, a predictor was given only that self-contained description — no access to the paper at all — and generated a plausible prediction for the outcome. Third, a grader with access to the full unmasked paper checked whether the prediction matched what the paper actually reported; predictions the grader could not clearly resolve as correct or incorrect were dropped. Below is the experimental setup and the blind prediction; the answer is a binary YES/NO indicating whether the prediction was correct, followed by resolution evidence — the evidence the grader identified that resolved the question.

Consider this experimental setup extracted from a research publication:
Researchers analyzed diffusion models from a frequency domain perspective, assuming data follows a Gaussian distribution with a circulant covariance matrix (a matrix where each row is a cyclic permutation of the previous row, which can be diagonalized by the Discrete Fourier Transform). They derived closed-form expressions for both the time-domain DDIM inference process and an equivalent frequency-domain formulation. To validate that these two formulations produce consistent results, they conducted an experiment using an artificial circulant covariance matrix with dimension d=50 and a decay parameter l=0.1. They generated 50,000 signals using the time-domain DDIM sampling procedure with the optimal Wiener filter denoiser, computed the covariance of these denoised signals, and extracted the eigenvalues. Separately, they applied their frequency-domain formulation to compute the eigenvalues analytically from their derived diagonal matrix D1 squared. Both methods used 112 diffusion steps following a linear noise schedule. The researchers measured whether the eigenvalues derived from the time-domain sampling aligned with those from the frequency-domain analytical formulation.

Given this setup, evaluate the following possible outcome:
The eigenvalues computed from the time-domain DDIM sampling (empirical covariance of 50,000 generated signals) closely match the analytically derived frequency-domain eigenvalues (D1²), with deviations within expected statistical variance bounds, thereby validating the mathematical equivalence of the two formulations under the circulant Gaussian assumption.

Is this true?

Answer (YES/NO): YES